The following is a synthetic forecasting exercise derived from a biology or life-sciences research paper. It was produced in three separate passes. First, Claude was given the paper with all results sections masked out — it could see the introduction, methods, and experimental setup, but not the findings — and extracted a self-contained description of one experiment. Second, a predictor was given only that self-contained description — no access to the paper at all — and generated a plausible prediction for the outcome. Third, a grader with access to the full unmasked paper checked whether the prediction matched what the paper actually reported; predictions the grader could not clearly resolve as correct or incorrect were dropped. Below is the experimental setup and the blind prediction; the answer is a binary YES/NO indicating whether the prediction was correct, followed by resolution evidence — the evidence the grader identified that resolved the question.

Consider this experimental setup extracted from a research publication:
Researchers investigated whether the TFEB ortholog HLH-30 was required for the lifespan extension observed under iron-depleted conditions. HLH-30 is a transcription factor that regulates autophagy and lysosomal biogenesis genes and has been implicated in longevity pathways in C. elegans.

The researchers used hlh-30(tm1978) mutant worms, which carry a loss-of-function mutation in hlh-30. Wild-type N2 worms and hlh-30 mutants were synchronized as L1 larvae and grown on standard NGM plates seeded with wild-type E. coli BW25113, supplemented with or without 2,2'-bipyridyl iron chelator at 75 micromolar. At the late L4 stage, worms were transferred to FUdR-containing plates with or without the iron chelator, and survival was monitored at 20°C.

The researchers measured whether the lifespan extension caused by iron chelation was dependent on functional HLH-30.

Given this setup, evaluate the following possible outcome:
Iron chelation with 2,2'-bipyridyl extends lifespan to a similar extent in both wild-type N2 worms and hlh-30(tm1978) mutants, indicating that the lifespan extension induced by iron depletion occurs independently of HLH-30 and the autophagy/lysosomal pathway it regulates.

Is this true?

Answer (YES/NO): NO